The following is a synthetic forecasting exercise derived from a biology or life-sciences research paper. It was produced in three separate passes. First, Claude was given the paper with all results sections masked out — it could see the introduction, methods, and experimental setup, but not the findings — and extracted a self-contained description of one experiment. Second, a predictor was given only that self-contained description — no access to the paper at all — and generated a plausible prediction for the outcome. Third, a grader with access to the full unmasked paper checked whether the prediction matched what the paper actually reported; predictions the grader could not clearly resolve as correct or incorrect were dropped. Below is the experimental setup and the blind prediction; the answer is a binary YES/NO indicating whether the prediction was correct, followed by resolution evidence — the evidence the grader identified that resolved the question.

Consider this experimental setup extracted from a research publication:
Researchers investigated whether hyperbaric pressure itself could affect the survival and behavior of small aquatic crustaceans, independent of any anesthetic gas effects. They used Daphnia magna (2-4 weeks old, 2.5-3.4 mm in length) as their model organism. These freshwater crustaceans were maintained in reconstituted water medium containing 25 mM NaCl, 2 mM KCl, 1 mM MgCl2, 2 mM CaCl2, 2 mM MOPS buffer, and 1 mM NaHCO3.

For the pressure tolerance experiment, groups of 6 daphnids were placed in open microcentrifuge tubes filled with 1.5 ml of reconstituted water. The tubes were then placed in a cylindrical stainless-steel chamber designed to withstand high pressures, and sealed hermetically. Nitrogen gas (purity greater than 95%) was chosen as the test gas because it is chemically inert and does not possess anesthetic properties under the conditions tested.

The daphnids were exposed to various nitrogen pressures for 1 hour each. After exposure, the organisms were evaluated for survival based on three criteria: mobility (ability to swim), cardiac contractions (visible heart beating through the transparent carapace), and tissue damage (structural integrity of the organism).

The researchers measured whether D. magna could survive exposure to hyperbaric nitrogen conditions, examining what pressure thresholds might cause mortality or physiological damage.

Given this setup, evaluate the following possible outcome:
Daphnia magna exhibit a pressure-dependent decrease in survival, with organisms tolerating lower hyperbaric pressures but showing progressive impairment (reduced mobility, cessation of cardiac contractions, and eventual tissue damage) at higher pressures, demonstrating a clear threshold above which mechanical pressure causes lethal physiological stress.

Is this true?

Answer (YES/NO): NO